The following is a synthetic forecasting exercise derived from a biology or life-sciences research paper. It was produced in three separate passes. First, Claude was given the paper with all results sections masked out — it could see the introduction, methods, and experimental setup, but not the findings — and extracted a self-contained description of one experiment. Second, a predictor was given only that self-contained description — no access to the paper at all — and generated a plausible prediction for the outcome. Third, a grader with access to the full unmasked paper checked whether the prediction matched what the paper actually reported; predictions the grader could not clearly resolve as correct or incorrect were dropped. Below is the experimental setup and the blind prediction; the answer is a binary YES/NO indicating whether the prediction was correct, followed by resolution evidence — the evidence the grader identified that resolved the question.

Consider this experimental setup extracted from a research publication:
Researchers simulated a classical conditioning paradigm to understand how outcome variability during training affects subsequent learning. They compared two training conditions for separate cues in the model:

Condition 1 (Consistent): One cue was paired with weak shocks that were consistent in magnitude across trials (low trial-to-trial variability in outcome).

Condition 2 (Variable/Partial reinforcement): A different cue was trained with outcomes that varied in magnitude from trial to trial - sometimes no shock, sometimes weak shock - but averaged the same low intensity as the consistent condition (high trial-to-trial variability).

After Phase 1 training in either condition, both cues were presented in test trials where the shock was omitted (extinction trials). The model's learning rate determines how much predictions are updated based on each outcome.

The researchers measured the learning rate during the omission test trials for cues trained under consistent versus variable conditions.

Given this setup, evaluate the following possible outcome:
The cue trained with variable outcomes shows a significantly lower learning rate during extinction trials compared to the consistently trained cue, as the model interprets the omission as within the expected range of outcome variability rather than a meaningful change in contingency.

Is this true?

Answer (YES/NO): YES